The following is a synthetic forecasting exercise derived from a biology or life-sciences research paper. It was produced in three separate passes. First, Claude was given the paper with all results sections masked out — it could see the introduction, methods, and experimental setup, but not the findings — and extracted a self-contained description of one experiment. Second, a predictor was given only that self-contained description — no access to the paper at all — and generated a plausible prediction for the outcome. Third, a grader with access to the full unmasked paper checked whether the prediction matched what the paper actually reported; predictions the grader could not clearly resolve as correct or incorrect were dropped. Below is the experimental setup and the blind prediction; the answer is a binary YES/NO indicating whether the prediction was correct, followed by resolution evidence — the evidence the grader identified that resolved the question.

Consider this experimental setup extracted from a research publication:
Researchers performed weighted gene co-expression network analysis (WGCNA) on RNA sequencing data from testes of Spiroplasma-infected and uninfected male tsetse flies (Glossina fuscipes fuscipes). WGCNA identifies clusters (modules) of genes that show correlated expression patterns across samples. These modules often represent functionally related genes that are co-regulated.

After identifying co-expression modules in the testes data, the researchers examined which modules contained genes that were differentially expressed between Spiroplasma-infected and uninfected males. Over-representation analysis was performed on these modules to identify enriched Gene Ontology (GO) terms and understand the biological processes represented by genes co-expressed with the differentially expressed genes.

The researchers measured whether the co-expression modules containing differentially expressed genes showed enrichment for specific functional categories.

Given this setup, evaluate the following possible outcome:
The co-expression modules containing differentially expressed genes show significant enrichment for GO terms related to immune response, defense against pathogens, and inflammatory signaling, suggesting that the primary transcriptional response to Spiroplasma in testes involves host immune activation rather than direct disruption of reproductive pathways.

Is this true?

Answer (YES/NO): NO